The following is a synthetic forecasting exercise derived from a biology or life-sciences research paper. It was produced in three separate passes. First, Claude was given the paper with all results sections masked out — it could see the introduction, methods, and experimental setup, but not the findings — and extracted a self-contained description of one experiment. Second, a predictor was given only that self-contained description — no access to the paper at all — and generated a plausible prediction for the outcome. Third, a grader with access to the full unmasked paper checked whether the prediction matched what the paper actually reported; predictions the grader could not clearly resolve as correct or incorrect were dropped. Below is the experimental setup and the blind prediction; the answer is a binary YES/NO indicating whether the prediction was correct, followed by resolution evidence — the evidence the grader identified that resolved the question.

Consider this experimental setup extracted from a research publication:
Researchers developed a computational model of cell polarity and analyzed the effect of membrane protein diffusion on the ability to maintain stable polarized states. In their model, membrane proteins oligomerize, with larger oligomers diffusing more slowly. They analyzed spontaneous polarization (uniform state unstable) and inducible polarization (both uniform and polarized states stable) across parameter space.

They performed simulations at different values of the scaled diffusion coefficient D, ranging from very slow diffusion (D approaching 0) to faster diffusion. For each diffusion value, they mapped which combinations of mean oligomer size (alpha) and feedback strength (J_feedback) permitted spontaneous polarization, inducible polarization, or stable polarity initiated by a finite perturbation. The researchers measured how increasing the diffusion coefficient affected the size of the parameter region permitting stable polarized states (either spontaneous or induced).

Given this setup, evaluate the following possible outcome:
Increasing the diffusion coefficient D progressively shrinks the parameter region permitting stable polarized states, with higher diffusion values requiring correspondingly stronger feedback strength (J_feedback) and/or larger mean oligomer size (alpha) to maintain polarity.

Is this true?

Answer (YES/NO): YES